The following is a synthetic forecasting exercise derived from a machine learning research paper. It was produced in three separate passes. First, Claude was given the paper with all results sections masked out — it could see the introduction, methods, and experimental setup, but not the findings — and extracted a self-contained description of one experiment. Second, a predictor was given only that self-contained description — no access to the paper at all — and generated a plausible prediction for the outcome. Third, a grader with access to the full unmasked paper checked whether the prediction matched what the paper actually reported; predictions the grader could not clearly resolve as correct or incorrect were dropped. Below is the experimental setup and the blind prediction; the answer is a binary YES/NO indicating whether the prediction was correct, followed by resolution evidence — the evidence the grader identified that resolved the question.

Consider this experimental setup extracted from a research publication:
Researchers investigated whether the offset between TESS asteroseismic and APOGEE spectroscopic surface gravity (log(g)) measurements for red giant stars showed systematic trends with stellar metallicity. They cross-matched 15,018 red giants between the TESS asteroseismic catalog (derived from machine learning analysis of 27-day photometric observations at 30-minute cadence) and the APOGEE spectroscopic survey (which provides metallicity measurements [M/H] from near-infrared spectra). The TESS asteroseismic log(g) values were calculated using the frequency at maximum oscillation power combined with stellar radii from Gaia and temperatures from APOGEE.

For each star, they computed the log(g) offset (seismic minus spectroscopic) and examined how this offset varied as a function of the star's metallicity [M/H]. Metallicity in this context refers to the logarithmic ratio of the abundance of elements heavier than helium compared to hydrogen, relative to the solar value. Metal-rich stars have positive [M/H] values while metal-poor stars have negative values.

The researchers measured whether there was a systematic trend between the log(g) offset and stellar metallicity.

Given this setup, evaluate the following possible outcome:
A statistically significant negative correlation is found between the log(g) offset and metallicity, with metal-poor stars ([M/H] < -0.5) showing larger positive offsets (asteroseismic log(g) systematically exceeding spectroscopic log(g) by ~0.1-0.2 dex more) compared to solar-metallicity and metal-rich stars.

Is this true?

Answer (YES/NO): NO